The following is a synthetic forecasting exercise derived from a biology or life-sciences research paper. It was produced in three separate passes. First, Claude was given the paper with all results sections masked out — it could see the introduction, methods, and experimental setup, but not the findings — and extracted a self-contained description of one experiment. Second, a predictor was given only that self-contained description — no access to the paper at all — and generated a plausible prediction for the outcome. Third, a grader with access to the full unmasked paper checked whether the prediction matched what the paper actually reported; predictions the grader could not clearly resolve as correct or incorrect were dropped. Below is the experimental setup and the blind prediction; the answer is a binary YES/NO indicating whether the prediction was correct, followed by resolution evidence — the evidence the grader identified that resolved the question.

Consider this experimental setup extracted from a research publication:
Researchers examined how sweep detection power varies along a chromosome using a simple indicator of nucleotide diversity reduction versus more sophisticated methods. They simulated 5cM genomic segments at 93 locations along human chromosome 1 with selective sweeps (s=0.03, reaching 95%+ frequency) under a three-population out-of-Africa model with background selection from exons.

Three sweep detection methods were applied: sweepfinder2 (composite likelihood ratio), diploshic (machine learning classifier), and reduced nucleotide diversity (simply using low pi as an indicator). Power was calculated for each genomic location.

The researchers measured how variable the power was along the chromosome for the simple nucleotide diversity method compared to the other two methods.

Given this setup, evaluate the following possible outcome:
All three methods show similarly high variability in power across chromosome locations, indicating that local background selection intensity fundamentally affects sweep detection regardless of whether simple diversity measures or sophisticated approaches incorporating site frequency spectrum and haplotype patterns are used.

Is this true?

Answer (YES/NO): NO